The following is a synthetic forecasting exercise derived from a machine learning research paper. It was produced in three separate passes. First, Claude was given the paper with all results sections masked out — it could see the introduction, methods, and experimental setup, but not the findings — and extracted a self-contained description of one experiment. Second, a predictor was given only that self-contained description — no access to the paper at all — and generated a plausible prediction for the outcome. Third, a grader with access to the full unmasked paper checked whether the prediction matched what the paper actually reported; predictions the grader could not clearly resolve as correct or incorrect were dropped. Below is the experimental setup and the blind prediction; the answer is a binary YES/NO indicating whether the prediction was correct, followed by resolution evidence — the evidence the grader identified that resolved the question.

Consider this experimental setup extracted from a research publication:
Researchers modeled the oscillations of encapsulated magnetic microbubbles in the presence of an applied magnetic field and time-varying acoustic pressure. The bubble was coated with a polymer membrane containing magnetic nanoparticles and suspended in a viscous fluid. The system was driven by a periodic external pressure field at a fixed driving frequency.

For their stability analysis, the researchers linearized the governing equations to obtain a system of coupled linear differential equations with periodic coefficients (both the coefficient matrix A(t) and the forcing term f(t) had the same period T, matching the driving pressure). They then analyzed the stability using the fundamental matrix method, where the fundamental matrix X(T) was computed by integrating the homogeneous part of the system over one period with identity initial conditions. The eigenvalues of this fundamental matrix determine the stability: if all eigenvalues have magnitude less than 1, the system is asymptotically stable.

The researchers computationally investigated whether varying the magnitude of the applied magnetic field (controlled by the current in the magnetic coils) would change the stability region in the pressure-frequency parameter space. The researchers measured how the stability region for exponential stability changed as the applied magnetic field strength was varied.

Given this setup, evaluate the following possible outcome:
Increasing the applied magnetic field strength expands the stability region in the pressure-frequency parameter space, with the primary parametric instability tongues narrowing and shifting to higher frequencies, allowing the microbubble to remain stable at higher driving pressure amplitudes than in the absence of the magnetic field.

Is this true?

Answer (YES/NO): NO